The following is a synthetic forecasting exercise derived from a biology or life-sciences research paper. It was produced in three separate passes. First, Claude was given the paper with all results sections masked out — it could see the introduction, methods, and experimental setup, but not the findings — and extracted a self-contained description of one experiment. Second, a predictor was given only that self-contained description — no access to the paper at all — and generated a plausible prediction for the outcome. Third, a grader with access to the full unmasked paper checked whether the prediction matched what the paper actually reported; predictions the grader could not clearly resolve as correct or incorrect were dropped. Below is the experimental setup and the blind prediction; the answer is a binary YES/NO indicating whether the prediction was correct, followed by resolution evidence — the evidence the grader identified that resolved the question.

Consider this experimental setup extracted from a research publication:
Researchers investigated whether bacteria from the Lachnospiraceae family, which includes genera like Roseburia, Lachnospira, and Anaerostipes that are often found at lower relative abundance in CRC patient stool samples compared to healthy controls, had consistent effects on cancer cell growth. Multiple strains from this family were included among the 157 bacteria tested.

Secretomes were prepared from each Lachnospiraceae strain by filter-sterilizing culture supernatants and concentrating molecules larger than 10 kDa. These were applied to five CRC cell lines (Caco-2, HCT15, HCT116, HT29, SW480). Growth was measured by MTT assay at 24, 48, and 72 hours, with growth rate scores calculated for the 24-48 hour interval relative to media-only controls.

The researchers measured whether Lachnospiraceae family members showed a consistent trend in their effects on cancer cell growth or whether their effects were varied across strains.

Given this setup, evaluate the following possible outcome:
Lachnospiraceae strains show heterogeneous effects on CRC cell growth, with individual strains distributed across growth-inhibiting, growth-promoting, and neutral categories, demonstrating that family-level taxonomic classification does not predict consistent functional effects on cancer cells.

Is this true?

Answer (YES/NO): NO